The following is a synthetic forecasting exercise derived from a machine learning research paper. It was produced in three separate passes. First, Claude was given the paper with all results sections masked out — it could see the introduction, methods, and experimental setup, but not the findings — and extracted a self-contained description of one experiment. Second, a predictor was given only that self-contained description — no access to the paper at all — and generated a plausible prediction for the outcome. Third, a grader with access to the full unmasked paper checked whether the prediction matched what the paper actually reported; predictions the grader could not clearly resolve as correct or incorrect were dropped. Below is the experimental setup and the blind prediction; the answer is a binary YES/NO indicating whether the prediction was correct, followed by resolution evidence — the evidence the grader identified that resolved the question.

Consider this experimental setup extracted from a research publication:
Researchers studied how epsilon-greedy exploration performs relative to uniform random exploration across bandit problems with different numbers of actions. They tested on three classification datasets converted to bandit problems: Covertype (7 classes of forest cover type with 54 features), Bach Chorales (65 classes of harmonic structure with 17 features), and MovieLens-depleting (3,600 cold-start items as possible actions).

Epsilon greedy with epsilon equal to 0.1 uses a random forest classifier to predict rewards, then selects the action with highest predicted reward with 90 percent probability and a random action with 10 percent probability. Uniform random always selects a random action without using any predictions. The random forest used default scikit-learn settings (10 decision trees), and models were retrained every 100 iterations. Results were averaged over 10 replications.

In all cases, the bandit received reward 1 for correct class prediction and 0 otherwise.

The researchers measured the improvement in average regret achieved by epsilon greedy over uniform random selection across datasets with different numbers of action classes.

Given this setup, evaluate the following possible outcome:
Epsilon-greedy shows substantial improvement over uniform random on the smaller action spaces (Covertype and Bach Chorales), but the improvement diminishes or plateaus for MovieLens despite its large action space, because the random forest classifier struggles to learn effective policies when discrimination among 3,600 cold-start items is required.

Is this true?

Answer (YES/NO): YES